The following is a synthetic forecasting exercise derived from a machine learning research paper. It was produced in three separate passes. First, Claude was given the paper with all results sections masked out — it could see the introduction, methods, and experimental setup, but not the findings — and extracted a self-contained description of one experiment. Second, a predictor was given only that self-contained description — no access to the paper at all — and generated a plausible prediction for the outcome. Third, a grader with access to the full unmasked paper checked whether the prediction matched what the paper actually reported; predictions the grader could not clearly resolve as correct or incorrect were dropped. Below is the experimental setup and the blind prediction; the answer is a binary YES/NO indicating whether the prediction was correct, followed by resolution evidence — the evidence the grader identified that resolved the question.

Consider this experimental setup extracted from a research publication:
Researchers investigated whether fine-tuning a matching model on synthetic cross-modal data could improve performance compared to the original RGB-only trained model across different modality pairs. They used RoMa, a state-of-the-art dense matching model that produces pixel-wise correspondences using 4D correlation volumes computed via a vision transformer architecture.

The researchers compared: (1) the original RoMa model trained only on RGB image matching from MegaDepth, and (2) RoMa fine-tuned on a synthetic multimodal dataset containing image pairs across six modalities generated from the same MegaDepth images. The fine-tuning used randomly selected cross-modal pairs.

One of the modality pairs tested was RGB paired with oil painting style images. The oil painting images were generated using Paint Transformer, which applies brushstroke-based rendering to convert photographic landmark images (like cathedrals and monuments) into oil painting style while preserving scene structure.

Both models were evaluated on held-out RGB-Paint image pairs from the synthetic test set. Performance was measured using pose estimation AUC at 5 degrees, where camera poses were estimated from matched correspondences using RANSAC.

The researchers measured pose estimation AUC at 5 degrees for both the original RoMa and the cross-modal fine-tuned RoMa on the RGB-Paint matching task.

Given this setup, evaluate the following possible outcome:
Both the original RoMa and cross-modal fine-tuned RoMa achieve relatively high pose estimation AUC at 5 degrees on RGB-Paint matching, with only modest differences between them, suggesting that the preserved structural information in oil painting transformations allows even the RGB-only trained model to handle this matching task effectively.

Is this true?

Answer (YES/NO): YES